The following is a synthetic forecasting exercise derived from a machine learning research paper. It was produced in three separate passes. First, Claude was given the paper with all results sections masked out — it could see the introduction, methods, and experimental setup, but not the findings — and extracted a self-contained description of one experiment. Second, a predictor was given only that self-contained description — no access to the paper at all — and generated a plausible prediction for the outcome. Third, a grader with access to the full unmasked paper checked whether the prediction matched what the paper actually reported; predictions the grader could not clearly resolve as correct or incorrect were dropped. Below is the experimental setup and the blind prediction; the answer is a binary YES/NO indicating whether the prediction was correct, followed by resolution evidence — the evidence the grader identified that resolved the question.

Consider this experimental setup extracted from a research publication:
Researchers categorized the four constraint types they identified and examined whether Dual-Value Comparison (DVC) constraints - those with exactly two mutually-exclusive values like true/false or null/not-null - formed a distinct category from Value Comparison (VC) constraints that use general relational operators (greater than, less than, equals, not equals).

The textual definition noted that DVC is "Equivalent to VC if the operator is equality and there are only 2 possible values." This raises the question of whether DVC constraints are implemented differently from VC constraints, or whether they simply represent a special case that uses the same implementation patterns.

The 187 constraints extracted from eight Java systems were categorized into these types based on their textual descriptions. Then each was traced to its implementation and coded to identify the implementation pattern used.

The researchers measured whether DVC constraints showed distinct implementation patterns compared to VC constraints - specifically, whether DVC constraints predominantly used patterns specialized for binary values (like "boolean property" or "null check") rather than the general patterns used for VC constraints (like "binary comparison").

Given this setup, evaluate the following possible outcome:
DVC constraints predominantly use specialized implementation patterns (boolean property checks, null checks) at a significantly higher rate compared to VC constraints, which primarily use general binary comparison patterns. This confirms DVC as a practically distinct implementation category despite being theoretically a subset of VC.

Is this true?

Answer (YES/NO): YES